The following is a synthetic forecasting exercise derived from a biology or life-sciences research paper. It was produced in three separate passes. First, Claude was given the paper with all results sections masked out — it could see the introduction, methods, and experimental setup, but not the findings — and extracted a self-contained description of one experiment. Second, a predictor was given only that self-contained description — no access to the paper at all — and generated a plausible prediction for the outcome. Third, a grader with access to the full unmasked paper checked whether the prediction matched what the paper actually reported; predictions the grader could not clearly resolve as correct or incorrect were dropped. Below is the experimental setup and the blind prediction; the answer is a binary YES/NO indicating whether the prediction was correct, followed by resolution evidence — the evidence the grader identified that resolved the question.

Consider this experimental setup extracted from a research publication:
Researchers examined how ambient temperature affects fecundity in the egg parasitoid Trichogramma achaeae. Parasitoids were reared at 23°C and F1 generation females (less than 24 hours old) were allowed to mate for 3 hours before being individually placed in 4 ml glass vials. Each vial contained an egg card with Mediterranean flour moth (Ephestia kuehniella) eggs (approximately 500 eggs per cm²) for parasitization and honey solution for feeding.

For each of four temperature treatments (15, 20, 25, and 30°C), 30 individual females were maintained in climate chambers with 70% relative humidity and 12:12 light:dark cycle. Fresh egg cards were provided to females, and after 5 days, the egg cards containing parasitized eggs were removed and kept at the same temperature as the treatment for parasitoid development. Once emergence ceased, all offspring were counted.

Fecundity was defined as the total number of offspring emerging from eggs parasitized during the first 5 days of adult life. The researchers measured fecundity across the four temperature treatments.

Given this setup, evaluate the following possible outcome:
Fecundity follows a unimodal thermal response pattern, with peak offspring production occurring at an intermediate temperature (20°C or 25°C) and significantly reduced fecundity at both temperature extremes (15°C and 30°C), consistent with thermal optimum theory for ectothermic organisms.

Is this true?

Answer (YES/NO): NO